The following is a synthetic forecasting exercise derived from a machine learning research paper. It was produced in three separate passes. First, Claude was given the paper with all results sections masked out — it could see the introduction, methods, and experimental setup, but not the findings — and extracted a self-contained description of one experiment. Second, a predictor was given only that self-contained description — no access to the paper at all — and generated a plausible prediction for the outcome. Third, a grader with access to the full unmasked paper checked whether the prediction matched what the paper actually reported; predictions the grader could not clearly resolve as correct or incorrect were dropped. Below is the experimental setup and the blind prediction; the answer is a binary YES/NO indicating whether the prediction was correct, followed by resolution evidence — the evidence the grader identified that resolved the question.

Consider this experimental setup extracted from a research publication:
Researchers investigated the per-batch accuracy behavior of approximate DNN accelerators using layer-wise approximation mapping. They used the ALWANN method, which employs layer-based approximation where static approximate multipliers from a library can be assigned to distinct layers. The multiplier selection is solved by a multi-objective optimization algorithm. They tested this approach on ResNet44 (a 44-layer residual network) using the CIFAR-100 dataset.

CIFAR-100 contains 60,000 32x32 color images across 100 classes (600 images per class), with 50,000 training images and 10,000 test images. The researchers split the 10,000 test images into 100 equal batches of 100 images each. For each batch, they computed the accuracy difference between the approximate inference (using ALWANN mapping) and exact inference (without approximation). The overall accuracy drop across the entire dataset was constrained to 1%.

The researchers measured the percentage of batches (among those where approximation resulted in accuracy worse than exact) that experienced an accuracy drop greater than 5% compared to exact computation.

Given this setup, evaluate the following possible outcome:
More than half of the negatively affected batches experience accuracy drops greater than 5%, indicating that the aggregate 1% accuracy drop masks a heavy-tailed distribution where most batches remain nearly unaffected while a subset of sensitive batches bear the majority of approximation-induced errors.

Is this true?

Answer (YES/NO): NO